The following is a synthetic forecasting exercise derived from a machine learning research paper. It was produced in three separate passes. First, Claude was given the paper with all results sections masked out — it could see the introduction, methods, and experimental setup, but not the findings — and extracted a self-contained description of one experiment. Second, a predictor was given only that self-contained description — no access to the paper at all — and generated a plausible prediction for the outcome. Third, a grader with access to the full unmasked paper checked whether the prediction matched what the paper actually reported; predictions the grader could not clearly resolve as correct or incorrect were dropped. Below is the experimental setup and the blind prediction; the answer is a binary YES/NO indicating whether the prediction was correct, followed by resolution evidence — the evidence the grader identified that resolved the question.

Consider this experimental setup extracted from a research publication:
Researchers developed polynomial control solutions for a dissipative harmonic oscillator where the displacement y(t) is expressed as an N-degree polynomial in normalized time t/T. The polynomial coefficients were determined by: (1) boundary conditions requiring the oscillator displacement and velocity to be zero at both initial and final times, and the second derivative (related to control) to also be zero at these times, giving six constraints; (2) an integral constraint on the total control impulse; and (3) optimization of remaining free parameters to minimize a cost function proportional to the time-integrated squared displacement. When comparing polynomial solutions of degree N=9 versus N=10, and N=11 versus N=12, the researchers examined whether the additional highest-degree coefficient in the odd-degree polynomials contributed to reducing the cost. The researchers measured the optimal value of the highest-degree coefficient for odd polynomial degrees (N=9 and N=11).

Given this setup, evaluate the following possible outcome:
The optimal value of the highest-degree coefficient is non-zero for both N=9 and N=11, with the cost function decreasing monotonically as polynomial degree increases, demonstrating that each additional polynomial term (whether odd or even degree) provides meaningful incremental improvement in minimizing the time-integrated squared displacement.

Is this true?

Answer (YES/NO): NO